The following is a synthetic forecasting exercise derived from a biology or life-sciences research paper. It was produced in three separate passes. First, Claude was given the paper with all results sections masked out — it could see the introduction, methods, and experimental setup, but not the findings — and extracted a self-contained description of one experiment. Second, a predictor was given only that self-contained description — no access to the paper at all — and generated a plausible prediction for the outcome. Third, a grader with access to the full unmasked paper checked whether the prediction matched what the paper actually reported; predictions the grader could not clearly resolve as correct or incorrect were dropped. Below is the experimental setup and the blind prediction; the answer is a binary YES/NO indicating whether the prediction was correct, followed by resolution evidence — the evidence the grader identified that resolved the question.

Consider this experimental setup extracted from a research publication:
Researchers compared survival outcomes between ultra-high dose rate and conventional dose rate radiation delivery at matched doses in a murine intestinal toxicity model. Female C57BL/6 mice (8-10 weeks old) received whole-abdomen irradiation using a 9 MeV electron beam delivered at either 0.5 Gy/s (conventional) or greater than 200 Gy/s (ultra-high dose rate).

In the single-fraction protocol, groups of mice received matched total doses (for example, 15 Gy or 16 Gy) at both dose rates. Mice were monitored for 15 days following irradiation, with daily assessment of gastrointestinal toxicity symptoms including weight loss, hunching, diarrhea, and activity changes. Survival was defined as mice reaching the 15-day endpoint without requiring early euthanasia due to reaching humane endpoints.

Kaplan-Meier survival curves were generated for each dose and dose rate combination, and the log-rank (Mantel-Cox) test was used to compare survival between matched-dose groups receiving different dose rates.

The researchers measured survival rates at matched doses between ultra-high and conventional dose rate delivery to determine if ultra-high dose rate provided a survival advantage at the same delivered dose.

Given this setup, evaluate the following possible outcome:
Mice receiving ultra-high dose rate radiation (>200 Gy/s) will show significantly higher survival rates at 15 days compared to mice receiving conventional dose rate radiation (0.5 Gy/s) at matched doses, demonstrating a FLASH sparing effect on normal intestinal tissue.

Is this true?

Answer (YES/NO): YES